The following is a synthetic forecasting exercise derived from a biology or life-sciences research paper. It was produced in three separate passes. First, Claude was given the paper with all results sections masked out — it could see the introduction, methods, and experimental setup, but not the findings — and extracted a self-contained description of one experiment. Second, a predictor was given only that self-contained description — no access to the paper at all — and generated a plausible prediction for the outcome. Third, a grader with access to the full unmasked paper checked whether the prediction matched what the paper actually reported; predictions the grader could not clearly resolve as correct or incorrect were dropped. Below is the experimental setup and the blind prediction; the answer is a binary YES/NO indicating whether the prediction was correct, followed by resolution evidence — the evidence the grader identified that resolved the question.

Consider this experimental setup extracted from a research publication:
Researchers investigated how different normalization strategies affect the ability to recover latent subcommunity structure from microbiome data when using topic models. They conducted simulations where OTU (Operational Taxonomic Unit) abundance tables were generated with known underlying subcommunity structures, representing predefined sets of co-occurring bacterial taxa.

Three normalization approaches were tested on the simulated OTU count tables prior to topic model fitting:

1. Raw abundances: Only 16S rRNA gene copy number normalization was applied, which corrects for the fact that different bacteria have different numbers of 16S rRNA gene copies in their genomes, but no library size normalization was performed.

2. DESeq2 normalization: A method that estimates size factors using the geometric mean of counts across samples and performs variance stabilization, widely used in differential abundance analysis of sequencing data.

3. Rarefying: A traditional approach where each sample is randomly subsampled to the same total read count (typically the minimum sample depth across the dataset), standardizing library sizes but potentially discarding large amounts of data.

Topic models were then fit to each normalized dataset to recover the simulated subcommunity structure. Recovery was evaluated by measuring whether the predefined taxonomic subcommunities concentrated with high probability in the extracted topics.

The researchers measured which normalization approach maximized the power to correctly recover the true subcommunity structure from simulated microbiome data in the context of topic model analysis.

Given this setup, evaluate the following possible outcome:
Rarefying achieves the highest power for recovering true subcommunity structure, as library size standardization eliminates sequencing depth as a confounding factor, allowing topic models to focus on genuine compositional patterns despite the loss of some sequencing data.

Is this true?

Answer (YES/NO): NO